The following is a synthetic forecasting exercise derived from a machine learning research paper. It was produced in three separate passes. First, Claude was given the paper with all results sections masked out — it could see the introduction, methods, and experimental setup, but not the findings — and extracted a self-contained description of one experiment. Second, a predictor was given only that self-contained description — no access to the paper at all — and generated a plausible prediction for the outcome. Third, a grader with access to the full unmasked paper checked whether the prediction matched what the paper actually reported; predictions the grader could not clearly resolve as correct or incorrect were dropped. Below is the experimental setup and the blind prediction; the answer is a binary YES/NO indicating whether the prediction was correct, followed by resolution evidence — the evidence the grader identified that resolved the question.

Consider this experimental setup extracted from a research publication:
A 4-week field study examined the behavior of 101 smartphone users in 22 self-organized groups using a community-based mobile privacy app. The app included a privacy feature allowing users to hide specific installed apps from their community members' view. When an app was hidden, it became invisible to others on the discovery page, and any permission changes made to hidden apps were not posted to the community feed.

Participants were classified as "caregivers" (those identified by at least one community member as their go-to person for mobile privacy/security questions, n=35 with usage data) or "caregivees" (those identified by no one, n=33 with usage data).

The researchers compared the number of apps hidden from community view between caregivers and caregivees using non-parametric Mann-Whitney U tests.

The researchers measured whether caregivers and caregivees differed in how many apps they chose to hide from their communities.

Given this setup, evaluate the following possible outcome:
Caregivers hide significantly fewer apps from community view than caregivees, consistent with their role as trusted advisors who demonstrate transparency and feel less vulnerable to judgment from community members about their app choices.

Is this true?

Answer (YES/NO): YES